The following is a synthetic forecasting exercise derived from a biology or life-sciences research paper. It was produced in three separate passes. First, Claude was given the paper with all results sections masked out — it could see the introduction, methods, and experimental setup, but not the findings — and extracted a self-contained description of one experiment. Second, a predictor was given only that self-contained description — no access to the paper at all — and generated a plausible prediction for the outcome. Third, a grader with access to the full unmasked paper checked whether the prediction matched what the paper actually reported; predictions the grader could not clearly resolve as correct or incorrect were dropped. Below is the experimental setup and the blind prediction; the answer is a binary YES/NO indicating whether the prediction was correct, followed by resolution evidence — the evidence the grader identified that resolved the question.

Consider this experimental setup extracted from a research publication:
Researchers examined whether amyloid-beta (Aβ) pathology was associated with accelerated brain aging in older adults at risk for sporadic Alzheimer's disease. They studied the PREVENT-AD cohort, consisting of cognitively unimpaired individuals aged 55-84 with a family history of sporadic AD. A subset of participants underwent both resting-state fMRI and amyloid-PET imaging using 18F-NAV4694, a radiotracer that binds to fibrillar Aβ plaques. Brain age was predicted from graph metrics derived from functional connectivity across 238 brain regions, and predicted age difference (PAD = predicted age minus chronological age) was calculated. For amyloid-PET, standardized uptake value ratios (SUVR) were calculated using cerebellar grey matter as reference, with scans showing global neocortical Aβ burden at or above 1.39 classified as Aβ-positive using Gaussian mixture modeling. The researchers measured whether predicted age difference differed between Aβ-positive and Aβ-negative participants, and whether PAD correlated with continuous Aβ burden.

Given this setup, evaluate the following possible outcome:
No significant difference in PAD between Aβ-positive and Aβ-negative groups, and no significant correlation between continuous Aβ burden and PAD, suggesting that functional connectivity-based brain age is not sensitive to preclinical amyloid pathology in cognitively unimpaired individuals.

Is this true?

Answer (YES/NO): YES